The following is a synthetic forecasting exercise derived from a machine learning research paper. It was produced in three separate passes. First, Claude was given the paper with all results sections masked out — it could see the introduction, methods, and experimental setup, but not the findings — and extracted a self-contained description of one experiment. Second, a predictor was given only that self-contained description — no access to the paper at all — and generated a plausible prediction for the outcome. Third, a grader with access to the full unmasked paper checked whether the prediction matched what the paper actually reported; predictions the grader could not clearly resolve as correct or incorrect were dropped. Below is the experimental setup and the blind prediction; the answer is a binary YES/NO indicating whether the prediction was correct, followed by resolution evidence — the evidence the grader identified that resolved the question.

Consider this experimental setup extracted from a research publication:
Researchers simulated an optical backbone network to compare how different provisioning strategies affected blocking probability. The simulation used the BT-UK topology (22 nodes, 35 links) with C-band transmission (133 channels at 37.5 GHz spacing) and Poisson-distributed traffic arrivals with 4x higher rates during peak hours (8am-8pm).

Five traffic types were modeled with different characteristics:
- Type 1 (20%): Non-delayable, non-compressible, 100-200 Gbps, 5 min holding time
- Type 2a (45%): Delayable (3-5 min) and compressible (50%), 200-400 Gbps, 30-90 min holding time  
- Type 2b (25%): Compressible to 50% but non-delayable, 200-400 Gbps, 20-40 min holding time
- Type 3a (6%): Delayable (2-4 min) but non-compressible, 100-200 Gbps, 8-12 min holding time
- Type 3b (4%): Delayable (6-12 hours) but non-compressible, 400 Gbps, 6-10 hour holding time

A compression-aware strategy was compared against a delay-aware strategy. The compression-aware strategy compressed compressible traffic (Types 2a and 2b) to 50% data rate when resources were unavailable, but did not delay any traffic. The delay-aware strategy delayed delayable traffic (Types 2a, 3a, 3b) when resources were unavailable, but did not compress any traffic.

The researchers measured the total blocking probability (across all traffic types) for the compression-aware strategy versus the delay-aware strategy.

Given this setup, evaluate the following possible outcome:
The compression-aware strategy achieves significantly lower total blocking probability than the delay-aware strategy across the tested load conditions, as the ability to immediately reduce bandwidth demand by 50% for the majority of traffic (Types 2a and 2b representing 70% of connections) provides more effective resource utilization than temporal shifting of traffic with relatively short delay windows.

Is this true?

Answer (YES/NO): YES